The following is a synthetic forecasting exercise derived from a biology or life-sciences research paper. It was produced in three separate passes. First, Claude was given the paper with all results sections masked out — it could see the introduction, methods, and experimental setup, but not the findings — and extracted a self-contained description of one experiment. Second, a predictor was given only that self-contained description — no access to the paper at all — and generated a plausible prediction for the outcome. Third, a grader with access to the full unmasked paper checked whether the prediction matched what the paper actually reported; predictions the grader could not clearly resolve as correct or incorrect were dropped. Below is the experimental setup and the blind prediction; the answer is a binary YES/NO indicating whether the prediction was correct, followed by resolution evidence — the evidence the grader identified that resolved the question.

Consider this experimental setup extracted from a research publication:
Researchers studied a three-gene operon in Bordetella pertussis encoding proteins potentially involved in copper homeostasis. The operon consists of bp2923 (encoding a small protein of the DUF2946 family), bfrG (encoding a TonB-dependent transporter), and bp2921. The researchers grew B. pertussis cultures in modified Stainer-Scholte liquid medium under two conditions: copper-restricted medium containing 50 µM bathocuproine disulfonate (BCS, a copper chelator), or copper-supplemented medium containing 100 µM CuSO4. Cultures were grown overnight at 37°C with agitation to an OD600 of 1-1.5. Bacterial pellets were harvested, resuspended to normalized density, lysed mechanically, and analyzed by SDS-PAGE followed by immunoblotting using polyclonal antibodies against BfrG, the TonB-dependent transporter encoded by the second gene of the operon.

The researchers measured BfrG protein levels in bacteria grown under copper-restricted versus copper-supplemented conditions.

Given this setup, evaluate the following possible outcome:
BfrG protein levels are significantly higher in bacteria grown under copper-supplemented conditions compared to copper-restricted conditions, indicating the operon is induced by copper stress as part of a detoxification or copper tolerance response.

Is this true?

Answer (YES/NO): NO